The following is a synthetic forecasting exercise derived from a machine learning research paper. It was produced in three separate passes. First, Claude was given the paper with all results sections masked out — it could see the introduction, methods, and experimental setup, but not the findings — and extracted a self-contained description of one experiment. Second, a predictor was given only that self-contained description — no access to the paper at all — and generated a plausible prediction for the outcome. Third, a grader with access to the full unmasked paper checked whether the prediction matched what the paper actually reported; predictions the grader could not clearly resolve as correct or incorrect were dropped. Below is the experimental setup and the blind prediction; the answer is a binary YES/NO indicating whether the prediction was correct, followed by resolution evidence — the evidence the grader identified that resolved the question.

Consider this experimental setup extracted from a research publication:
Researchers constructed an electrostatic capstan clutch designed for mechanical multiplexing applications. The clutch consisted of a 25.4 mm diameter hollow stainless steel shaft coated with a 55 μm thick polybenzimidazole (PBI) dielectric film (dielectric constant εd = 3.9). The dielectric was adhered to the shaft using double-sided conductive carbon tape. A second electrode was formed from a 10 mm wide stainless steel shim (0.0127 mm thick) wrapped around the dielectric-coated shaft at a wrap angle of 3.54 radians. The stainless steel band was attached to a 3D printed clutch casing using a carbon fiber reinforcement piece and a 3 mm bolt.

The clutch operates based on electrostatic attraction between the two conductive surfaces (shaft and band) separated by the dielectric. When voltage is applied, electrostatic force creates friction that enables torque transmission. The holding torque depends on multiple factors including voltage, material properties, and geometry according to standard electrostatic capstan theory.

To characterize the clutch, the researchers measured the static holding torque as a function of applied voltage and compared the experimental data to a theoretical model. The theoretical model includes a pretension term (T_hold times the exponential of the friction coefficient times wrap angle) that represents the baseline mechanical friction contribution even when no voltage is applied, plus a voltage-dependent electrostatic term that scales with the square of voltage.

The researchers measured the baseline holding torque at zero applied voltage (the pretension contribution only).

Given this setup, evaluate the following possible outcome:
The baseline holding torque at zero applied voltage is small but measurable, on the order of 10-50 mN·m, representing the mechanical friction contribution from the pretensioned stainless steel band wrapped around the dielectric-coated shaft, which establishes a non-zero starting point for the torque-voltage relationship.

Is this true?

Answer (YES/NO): YES